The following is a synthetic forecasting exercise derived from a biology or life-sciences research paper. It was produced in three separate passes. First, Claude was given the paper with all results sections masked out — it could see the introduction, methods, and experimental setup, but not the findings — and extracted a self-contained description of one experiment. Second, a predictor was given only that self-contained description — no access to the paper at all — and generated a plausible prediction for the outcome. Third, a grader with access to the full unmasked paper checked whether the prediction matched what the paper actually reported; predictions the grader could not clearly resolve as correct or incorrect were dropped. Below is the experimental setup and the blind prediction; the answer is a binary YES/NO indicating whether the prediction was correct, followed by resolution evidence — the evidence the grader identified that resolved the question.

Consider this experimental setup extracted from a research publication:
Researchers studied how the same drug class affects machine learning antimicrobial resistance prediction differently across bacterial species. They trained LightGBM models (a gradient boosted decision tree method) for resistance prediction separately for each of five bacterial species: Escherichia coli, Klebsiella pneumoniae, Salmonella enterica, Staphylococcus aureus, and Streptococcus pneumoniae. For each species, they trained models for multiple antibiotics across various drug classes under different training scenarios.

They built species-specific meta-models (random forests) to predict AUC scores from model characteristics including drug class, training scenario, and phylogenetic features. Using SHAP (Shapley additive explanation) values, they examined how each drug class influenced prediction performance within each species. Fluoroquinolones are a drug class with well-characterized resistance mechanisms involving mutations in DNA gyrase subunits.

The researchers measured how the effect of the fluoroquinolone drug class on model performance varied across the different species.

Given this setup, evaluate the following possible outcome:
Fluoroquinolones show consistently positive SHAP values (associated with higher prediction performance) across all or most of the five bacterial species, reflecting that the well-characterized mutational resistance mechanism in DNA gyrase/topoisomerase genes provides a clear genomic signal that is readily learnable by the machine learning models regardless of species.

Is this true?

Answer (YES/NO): NO